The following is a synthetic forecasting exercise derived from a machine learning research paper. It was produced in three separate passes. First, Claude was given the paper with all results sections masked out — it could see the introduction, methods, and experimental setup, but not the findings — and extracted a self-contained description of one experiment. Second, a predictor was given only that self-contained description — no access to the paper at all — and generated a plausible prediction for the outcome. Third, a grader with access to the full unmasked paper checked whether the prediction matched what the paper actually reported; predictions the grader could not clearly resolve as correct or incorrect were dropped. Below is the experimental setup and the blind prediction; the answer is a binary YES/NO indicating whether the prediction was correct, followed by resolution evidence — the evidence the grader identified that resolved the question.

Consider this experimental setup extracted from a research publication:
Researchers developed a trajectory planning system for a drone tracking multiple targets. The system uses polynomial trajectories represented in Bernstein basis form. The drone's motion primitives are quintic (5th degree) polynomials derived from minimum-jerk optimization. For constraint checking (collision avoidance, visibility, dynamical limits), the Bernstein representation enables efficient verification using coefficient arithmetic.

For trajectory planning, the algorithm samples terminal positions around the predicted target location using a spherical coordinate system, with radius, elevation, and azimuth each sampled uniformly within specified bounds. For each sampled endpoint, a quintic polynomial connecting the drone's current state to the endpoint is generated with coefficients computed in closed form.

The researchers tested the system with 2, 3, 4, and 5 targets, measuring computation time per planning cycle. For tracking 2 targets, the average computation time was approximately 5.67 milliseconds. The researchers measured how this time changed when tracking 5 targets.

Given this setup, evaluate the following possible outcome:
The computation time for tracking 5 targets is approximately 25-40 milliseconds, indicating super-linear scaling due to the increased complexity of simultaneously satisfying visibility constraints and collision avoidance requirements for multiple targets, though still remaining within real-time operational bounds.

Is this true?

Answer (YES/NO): NO